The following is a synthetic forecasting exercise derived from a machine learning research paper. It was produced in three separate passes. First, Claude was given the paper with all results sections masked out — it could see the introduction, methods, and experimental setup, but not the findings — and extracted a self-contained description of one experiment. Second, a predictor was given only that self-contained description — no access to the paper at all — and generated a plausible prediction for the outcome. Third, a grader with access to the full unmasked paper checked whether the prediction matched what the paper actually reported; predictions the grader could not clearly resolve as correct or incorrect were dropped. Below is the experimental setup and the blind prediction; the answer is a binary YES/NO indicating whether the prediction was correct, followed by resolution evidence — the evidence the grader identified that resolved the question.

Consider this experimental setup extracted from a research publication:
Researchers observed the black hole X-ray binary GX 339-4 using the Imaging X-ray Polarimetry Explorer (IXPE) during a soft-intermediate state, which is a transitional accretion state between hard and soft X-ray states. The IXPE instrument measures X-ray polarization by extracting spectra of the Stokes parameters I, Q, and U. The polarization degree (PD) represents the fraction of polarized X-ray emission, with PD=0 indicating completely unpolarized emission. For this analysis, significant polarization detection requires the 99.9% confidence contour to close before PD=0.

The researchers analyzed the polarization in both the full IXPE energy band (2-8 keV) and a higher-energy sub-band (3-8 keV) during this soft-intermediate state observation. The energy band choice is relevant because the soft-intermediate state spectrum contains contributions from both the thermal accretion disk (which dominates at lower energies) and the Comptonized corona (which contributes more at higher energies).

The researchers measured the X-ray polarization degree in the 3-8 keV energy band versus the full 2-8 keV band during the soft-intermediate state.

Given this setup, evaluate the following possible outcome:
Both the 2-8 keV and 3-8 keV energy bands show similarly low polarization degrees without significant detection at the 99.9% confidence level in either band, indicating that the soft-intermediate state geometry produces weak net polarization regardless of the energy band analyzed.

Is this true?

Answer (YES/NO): NO